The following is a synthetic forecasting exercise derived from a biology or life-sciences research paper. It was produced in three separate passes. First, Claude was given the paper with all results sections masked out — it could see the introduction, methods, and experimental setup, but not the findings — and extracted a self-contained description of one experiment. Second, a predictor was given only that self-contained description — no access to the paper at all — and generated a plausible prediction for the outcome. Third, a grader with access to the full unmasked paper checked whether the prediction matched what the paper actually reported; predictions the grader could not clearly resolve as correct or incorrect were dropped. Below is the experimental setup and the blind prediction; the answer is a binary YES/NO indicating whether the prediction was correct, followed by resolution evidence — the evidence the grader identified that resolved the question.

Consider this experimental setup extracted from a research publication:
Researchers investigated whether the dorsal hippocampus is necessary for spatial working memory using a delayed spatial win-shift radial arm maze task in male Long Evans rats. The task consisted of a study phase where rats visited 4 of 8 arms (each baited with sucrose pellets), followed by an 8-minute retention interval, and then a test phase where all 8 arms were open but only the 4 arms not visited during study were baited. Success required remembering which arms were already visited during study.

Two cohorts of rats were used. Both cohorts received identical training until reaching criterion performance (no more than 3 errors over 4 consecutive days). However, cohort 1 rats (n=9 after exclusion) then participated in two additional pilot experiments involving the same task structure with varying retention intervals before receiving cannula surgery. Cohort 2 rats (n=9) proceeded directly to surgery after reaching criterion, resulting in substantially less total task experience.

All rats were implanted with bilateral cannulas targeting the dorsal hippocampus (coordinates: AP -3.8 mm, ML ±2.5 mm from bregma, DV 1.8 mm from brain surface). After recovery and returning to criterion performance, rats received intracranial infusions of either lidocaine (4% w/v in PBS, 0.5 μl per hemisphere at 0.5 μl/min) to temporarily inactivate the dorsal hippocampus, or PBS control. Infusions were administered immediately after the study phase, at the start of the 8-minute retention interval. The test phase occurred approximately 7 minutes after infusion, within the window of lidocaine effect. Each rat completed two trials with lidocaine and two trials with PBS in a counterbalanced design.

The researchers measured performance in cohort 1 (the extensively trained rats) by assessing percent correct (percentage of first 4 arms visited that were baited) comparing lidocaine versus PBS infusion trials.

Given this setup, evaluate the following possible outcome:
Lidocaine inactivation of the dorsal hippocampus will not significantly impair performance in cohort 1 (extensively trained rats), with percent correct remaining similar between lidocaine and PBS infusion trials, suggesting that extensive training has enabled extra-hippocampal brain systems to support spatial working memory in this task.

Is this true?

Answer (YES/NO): YES